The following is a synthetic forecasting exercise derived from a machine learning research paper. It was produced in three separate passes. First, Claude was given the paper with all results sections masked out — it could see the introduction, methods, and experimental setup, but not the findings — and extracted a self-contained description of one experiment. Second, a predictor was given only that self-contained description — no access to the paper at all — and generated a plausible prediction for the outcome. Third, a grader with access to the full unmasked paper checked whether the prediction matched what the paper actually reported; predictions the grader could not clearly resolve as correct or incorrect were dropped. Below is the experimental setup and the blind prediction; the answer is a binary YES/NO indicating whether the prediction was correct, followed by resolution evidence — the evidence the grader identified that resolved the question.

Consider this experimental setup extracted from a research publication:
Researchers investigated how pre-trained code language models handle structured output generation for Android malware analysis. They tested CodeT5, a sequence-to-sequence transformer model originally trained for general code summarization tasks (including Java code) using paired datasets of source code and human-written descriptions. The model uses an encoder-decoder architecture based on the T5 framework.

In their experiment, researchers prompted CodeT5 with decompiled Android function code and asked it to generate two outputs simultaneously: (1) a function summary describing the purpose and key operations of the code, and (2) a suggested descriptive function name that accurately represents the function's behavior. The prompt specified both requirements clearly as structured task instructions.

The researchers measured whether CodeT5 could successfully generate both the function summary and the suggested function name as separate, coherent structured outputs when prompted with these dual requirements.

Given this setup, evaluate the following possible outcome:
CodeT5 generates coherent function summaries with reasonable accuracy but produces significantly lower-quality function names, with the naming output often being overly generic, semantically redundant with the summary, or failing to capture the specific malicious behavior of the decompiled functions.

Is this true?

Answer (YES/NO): NO